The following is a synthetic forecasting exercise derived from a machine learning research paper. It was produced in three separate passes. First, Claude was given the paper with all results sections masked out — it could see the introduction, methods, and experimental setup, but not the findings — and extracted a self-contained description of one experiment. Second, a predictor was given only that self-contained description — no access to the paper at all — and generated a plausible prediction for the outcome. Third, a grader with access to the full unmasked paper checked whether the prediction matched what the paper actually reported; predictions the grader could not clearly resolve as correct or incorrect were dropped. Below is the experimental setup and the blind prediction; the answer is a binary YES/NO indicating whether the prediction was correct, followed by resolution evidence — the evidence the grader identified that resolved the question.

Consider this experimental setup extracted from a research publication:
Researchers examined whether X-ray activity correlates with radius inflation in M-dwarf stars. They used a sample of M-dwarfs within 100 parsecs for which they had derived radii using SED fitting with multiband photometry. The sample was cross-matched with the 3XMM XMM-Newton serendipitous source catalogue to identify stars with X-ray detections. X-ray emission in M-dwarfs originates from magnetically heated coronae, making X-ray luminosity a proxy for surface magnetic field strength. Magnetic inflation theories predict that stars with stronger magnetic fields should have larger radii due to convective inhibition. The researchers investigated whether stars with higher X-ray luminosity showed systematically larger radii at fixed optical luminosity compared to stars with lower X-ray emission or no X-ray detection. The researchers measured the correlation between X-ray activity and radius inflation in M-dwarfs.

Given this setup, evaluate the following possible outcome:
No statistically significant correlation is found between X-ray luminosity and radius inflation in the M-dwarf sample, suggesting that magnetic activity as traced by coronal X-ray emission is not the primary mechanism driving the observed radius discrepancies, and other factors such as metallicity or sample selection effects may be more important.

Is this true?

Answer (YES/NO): YES